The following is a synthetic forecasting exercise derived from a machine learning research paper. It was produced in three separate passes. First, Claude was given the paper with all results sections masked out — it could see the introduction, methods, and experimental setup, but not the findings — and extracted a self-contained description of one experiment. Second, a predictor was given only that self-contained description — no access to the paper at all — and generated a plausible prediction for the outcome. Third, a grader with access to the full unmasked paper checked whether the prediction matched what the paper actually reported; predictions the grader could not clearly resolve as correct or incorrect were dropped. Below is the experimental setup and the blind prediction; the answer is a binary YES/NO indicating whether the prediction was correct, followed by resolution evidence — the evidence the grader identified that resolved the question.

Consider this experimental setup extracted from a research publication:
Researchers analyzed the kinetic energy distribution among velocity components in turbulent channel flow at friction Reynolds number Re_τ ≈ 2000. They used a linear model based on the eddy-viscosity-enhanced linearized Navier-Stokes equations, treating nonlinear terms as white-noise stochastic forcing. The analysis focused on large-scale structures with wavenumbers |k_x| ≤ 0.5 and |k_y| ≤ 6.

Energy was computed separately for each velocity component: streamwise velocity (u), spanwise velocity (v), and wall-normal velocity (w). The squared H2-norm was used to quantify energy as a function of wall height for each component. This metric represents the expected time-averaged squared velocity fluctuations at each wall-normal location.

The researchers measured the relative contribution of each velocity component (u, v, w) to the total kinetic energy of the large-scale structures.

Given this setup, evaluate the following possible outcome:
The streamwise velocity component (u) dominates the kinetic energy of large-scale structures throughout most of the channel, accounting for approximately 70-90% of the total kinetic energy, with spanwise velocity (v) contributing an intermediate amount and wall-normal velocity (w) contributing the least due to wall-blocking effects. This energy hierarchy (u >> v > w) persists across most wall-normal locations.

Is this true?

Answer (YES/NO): YES